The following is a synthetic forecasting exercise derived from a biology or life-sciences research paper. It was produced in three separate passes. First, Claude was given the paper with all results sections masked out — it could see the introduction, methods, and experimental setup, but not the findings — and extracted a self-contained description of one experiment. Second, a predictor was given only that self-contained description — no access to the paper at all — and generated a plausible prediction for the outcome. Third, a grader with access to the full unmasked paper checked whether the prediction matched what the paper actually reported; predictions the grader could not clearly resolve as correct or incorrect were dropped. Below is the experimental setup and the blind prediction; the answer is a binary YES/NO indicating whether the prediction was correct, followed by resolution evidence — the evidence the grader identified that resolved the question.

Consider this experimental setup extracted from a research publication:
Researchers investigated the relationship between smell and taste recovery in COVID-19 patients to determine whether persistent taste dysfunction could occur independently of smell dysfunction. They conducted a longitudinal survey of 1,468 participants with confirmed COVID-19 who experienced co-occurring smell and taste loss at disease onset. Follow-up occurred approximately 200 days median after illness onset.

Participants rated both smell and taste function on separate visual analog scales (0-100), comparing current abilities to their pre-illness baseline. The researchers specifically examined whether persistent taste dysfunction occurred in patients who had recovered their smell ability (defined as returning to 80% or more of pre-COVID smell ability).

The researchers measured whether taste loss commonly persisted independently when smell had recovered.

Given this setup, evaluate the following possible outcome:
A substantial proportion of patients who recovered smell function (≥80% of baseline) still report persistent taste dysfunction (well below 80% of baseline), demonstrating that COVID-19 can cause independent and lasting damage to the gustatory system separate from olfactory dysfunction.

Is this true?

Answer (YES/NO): NO